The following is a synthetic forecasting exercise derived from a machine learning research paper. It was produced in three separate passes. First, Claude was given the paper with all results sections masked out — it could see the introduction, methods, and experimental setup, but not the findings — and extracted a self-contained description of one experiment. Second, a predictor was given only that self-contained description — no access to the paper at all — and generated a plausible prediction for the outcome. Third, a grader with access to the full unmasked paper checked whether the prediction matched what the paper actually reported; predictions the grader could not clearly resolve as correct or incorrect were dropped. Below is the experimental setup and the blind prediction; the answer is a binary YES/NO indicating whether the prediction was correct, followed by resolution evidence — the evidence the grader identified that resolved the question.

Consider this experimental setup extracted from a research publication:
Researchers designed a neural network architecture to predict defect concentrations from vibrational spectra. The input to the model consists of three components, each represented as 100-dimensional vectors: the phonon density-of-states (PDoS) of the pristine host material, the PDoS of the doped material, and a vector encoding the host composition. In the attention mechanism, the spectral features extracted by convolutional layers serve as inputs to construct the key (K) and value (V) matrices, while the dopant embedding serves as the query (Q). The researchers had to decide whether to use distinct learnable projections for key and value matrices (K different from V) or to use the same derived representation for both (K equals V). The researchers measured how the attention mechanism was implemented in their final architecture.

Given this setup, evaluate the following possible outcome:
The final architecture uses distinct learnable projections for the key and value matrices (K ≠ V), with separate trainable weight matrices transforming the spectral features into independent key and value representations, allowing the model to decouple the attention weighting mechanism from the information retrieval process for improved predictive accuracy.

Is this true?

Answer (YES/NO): NO